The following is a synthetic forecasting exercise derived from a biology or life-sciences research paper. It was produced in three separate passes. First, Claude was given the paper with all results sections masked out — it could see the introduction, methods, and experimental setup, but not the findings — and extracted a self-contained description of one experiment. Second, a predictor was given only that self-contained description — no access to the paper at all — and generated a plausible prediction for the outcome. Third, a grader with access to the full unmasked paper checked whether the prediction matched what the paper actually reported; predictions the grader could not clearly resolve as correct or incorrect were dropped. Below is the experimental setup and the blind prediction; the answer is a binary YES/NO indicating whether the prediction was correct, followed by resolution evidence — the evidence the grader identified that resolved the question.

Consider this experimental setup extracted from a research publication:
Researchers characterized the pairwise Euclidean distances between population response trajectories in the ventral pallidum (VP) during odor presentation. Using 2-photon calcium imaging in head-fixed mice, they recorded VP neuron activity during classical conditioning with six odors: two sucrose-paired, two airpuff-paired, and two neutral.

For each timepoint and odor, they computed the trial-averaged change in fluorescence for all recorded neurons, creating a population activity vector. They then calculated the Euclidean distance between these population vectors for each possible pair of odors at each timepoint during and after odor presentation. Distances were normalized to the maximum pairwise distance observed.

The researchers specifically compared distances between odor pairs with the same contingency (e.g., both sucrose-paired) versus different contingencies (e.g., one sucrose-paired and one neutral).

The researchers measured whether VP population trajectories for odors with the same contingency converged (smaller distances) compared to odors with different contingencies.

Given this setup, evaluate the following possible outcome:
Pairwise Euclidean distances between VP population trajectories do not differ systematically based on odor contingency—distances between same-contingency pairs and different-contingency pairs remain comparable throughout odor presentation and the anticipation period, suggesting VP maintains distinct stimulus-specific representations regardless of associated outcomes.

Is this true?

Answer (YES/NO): NO